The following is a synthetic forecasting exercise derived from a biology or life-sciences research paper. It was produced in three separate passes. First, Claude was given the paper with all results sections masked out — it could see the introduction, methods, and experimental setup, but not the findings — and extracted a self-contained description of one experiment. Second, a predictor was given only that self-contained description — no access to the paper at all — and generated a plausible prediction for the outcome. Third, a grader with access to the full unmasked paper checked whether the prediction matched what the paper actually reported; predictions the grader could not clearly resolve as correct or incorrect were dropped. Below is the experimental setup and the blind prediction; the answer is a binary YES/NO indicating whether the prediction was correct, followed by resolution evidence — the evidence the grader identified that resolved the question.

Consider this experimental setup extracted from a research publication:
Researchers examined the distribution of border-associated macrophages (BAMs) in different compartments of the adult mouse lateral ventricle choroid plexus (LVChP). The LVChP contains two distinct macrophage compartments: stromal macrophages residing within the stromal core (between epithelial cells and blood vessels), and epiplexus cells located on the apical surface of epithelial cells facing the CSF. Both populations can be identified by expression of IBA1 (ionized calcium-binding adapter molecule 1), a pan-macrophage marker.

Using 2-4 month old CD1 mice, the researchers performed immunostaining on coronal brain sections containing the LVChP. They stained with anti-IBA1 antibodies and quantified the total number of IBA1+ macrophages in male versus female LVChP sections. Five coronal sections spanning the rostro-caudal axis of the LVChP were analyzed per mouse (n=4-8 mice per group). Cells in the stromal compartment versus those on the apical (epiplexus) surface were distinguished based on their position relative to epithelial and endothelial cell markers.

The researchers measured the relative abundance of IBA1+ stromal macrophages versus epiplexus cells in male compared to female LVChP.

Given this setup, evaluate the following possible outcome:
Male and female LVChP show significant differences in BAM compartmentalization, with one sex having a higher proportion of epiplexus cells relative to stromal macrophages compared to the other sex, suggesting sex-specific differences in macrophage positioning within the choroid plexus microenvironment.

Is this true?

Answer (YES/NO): YES